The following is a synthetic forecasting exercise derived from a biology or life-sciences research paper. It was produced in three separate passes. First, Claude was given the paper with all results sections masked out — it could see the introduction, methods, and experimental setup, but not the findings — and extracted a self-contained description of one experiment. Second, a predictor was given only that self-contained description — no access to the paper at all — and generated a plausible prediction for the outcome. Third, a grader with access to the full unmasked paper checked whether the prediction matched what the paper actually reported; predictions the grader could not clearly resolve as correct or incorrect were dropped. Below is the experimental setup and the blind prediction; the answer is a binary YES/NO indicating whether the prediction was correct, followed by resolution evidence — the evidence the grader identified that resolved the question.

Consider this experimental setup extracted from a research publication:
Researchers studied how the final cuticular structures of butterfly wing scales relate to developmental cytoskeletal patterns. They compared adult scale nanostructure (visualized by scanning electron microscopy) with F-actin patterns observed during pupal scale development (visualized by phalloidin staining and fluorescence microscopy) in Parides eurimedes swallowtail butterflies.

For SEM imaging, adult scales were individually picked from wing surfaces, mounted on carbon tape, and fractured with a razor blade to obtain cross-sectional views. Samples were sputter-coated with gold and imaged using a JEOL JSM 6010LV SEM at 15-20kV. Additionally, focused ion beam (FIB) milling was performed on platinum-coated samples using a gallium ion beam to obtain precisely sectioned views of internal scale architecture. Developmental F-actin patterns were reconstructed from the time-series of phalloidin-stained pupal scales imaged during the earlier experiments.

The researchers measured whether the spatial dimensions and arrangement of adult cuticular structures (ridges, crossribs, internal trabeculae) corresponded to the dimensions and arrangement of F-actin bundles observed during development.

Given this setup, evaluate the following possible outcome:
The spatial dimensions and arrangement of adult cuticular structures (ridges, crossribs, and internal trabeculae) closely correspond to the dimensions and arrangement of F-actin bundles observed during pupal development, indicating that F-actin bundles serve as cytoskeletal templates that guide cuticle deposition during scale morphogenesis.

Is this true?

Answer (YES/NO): NO